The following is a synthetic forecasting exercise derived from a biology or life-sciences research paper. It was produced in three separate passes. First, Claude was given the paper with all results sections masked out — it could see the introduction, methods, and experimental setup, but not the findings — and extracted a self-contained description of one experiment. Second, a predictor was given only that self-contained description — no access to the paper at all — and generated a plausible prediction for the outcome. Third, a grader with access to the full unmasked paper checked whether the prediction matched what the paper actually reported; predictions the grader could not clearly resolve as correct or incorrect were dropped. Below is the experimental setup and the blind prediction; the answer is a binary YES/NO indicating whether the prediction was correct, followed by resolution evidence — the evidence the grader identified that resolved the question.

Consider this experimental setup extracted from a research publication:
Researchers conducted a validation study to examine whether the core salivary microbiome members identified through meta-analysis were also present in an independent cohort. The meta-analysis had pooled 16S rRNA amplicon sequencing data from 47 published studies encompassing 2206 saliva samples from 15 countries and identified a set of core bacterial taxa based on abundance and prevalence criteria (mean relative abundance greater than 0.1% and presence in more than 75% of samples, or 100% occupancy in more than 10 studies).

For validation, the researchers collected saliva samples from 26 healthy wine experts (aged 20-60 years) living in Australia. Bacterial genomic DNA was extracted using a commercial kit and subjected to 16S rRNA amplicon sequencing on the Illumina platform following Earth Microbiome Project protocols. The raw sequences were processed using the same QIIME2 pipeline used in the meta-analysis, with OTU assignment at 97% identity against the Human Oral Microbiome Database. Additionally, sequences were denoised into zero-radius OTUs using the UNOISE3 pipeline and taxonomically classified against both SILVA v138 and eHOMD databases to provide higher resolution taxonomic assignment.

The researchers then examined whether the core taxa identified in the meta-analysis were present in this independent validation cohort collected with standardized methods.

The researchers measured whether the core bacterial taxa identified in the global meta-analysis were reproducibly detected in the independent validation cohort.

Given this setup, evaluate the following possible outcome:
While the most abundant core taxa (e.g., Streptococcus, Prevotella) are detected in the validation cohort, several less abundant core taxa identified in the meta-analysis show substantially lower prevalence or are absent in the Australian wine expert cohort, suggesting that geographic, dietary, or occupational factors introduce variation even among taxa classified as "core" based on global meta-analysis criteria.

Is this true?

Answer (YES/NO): NO